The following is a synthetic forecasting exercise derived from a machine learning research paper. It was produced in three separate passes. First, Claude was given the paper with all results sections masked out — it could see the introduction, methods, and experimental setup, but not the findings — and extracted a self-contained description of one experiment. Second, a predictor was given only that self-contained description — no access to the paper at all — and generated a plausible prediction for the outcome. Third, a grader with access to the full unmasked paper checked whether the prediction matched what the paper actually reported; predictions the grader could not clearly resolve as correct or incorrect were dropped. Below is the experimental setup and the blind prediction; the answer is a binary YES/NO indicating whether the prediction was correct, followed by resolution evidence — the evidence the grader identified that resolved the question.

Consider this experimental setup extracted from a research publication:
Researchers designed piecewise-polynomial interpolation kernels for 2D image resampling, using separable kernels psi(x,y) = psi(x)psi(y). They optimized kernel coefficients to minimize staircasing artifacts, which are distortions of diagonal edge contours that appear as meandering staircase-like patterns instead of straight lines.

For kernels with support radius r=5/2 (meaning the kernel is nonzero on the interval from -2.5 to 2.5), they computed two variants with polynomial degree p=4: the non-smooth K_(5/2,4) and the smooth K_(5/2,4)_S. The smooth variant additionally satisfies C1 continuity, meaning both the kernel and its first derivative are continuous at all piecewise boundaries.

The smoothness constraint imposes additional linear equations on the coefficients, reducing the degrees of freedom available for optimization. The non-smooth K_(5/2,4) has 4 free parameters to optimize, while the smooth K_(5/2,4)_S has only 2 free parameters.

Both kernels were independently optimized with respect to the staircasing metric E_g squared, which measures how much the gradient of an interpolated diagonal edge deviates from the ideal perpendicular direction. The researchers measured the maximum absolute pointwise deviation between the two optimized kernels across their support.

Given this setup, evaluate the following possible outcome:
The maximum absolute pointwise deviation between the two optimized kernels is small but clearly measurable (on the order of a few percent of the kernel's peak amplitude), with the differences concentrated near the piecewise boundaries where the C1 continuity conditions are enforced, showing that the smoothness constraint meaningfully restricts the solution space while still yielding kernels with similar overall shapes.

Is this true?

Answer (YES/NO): NO